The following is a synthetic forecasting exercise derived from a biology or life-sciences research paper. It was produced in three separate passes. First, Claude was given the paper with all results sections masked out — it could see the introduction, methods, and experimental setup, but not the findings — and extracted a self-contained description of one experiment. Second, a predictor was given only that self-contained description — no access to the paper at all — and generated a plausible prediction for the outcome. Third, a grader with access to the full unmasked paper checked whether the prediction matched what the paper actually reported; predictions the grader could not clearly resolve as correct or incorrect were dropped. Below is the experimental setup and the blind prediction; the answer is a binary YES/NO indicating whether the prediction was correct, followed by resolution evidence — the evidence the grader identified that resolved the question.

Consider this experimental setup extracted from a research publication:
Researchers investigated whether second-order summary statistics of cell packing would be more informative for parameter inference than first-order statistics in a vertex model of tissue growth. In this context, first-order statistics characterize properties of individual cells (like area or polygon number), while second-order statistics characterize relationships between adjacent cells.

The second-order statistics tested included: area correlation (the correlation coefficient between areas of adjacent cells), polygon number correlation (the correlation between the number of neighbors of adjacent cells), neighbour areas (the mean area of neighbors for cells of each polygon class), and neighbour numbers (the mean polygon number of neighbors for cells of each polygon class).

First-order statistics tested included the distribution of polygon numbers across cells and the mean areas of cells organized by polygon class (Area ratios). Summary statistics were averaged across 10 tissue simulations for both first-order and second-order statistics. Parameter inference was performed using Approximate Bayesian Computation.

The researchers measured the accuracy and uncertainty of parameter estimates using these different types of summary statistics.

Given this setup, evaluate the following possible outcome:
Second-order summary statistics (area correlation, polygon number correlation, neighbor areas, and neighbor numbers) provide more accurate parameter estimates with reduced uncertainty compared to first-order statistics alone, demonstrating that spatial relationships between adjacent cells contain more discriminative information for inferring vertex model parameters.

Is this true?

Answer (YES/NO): NO